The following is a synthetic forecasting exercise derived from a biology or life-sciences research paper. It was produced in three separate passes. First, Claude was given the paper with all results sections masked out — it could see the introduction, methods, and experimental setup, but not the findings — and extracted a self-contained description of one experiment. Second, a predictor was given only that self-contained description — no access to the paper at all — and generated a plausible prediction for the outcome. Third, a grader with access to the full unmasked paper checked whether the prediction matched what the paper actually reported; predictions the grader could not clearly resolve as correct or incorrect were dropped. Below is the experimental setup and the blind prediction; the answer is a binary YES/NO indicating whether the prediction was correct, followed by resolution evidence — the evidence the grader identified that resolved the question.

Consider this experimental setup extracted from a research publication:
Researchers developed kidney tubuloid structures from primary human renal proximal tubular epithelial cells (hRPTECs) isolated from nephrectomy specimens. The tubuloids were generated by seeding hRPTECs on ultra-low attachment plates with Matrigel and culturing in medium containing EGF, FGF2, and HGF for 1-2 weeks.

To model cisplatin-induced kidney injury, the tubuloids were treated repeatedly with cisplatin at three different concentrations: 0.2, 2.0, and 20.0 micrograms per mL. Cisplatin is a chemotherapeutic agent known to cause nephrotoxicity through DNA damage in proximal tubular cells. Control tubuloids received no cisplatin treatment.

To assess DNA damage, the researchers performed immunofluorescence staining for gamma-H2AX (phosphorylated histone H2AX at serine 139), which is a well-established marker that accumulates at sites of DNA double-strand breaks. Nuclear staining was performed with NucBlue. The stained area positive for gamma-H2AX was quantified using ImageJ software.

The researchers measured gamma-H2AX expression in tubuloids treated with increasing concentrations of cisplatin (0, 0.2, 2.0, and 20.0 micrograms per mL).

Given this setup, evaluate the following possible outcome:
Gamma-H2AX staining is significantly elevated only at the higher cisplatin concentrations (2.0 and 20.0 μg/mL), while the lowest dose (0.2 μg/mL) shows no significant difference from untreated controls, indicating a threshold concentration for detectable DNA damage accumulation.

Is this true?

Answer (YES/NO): NO